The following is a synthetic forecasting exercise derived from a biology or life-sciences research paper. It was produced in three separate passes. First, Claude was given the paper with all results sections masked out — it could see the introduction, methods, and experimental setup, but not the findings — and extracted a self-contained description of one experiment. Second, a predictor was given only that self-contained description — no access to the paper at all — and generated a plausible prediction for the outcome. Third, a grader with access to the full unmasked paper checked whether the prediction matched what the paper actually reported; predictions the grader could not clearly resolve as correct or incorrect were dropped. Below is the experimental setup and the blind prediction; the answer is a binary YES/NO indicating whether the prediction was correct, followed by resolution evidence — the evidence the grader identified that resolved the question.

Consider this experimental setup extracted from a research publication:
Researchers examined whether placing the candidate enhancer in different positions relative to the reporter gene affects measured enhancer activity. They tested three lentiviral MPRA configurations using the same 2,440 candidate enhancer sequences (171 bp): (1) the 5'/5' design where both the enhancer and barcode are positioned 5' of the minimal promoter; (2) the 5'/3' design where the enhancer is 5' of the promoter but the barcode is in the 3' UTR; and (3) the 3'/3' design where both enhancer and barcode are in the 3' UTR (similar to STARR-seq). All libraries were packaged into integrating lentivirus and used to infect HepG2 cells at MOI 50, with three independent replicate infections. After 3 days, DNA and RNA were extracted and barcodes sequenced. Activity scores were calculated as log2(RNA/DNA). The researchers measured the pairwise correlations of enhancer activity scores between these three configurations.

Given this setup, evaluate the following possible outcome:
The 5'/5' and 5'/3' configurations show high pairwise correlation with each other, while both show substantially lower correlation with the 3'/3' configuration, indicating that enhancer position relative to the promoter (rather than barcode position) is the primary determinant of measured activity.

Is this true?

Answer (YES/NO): YES